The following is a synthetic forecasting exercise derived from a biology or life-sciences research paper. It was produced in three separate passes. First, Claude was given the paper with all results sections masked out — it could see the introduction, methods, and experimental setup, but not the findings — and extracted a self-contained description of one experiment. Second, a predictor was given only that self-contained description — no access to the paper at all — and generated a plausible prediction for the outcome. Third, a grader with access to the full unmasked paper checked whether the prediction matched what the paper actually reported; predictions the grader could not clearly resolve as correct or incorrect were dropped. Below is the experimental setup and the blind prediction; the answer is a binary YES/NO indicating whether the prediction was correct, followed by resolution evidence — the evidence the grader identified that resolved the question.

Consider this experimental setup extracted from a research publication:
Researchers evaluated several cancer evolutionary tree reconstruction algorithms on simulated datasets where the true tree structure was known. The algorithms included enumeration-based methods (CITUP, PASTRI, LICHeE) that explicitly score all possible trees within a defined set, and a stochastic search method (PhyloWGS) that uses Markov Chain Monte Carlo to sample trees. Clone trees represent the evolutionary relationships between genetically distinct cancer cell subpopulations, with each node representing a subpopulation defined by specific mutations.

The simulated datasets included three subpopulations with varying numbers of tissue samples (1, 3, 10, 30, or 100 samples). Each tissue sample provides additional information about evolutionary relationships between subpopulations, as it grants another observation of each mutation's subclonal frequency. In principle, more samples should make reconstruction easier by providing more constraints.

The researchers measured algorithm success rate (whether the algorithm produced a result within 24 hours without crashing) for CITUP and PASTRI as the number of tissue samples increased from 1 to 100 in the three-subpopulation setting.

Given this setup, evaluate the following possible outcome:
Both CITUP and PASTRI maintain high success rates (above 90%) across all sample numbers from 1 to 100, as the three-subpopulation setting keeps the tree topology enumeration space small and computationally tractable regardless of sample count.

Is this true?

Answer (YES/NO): NO